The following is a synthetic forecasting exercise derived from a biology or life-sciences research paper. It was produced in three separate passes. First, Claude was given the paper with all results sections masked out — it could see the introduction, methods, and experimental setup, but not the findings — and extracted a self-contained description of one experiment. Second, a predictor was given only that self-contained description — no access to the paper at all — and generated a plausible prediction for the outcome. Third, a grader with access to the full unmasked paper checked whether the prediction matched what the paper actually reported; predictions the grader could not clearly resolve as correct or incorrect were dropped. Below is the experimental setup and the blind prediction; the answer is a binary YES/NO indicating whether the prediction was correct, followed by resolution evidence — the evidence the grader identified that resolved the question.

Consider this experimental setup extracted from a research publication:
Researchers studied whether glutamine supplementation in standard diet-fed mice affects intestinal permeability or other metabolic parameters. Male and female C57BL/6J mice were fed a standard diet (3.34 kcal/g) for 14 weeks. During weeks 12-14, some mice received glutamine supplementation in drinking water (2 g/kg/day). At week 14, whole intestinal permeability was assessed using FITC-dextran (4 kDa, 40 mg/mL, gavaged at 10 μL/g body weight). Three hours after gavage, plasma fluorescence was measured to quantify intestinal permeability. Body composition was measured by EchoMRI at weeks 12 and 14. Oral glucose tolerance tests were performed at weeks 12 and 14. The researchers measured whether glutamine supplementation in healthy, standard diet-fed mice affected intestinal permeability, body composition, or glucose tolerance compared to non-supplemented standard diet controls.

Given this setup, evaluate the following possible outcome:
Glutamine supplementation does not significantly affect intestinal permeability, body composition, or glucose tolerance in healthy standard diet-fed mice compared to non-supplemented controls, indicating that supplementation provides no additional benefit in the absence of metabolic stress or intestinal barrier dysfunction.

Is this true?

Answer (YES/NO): YES